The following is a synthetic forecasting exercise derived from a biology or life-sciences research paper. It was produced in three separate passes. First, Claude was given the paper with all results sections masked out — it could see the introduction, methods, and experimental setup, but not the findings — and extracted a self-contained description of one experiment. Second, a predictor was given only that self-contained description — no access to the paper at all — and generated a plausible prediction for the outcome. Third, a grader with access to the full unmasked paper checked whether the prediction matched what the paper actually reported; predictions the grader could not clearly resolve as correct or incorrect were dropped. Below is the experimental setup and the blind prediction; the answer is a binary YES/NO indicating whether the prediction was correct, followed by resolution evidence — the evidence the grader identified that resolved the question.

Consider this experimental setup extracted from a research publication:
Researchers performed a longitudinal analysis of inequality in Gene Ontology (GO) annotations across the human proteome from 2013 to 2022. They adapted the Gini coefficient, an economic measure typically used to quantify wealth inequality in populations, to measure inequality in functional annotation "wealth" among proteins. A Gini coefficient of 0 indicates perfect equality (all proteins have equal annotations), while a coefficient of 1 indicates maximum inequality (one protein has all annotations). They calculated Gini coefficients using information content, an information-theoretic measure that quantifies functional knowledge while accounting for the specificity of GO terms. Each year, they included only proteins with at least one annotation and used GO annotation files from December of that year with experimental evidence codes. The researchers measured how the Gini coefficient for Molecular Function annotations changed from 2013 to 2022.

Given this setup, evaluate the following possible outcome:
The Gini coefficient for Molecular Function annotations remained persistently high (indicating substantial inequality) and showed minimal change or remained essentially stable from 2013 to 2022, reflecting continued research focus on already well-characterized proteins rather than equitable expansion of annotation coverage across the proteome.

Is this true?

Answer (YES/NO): YES